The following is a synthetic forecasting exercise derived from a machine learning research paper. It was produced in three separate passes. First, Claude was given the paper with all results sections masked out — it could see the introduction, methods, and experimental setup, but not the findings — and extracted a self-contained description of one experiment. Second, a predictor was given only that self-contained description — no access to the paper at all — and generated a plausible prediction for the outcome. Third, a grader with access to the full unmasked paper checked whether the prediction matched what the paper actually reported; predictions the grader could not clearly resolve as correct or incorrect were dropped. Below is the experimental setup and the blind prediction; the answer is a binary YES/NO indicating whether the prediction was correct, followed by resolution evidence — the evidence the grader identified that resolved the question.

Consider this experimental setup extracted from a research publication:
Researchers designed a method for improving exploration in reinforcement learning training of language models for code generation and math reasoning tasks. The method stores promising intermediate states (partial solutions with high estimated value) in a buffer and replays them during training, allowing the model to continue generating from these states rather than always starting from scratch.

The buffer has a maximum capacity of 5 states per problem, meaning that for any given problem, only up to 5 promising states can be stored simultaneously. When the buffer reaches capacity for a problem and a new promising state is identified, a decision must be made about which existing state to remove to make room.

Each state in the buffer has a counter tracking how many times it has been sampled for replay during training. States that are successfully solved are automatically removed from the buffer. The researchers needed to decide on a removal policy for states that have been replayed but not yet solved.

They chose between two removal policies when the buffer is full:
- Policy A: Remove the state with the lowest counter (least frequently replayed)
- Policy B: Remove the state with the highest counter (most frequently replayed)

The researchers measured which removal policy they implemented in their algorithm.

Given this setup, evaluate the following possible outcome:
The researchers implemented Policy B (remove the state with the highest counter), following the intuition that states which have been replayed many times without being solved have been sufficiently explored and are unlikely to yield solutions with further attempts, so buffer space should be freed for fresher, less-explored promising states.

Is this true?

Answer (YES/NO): YES